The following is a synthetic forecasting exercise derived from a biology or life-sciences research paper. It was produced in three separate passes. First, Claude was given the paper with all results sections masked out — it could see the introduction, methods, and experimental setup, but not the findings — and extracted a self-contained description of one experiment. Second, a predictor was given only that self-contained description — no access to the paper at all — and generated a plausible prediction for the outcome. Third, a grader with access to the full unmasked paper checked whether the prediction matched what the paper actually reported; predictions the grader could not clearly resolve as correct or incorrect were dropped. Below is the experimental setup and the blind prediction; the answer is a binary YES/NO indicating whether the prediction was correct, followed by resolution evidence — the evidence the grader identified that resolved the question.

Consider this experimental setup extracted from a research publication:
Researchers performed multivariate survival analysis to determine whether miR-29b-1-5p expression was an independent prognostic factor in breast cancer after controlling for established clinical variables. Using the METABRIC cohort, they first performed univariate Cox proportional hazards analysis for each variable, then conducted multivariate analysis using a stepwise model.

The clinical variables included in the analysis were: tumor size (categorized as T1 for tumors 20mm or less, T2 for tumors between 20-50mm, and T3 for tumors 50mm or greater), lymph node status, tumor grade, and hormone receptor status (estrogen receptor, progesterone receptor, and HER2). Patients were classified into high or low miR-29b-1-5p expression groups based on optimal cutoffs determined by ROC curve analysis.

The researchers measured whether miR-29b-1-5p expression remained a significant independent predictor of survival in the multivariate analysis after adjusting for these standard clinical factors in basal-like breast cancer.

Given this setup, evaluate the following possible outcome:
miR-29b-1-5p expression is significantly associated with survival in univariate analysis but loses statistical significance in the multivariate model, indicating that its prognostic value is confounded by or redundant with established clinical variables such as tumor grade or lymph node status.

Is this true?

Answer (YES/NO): NO